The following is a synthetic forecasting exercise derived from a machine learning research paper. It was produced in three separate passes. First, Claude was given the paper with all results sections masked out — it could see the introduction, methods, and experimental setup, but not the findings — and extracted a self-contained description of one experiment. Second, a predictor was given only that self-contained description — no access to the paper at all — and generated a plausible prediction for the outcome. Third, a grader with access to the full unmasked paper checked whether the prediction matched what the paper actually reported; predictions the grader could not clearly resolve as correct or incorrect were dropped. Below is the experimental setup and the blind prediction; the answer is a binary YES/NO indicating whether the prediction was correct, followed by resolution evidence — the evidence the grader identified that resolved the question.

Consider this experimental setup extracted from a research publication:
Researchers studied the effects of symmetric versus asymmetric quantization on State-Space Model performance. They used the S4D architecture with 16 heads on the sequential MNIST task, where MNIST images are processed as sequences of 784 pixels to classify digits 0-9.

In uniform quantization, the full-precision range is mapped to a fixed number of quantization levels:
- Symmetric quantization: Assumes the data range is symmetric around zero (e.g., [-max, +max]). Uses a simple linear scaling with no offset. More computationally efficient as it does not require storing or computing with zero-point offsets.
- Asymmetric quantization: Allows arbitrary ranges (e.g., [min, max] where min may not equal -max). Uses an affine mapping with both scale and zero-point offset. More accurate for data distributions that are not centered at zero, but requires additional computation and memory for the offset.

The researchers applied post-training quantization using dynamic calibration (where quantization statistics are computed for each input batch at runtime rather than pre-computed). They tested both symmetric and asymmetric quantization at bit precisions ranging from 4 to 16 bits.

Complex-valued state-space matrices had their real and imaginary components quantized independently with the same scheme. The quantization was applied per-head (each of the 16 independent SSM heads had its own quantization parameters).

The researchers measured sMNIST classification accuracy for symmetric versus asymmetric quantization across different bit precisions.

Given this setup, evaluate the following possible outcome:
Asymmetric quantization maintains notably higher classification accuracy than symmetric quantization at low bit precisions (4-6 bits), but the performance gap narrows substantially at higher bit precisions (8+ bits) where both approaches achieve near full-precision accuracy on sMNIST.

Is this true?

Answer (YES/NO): NO